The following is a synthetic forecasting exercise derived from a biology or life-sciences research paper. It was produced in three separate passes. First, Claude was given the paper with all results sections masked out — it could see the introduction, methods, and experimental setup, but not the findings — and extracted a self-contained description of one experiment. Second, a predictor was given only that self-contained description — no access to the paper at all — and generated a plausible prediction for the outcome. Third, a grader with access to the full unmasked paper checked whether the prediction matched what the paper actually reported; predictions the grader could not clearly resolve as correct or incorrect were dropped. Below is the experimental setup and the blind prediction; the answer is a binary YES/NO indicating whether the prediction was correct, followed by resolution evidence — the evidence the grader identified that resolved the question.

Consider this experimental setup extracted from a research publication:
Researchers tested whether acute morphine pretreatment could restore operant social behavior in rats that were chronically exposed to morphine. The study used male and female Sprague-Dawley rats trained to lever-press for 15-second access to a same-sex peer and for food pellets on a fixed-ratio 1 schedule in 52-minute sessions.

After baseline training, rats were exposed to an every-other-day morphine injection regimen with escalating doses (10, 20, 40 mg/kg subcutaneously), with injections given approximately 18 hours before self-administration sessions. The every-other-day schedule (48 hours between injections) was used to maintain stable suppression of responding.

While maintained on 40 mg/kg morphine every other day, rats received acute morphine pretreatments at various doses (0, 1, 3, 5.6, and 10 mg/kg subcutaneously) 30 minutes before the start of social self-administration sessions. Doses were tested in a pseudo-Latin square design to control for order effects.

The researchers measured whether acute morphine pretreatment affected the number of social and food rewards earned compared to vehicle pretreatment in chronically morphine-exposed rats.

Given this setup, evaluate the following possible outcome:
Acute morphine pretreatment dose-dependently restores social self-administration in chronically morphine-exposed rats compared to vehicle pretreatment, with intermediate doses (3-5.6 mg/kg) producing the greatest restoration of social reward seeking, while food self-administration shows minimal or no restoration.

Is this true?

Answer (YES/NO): NO